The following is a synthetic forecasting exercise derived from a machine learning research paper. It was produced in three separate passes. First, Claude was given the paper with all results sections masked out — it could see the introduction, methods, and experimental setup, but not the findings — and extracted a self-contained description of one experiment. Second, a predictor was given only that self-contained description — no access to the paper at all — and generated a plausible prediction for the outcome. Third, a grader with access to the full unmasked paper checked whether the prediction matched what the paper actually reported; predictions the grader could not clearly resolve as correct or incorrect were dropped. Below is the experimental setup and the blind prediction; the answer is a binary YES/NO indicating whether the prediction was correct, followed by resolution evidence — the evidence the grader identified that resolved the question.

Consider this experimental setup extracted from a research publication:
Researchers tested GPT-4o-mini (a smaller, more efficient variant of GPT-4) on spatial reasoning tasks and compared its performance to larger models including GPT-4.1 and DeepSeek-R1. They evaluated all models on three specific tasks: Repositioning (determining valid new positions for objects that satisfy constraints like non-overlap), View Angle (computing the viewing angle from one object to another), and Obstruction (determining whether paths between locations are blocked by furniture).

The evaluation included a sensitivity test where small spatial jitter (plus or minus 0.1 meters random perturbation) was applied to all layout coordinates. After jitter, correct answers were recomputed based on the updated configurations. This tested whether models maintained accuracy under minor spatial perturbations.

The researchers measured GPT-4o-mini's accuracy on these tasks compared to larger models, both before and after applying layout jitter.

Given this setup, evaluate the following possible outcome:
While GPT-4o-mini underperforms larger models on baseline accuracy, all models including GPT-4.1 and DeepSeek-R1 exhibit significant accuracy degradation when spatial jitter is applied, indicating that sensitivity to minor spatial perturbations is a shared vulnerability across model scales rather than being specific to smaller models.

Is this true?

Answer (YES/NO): NO